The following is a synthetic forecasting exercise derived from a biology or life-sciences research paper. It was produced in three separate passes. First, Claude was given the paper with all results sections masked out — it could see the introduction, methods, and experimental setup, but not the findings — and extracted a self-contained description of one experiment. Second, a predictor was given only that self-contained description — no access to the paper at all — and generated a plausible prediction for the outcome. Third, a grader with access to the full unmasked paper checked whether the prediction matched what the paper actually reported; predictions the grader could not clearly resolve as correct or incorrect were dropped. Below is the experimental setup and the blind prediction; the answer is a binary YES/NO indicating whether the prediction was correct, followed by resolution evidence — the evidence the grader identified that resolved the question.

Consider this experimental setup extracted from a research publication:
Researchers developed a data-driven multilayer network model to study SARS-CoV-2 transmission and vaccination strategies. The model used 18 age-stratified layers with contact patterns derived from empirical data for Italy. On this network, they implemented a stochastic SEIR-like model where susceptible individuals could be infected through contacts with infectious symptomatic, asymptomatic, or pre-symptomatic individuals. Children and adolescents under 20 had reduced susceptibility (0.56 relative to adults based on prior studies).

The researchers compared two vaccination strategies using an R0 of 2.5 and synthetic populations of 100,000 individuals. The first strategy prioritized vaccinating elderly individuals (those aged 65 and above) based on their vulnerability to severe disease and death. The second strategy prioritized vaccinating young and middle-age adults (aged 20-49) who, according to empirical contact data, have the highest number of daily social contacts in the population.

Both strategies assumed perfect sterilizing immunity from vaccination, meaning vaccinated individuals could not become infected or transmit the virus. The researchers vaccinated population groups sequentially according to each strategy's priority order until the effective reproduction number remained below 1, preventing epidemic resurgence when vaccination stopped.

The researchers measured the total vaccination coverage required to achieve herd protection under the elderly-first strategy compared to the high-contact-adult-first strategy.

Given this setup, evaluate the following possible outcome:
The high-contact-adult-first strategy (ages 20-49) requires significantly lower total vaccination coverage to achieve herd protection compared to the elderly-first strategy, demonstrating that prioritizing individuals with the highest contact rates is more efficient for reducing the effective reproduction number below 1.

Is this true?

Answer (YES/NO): YES